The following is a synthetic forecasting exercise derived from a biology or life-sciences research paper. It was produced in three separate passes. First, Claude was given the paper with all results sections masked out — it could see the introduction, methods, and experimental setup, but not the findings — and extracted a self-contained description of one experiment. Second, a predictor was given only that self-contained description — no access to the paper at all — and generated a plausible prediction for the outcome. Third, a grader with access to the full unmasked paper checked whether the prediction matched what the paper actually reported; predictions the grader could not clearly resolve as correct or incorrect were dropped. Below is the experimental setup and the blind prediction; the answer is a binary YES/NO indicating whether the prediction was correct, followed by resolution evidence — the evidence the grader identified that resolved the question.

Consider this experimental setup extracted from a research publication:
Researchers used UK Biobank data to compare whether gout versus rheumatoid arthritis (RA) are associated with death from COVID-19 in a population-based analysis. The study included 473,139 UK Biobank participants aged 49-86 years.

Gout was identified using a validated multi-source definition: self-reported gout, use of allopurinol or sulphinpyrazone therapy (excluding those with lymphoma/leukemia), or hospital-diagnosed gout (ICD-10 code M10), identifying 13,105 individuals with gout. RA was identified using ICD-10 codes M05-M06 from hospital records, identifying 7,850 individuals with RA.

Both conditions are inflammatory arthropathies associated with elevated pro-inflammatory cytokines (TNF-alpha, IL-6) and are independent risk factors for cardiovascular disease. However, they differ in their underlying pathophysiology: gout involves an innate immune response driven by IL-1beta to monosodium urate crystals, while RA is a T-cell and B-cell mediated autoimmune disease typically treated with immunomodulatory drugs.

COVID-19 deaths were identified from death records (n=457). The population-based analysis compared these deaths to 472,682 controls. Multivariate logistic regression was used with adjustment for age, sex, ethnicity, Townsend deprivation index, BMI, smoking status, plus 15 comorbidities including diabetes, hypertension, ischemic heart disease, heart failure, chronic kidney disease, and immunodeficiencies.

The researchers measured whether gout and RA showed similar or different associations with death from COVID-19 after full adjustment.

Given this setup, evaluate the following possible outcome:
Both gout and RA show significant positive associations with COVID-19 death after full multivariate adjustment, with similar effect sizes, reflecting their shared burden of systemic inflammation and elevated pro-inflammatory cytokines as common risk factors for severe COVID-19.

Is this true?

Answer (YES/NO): NO